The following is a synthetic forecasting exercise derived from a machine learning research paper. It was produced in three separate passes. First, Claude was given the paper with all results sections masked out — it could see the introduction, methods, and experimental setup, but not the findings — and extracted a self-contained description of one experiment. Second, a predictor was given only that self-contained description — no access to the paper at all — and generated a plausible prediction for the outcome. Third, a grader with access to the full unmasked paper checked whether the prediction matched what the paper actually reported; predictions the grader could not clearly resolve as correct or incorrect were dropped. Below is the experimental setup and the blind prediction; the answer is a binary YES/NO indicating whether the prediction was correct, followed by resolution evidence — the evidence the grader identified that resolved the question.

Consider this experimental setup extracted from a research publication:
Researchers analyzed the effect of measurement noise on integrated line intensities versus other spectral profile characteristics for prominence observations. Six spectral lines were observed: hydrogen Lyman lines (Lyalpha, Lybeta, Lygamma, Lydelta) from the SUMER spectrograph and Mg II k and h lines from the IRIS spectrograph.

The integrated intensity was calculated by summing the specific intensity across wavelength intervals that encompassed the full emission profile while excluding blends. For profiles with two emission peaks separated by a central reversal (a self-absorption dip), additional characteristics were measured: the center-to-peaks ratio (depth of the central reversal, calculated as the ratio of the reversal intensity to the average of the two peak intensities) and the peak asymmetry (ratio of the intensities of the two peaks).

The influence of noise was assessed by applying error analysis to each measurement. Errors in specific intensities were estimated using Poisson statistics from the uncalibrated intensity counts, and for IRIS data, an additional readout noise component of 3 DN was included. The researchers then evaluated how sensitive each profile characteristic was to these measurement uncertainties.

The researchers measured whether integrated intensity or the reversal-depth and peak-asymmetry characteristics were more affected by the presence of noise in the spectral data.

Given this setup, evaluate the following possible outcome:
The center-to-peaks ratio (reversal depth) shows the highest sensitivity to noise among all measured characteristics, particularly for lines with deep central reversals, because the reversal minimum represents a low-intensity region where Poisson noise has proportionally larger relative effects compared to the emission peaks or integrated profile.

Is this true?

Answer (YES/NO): NO